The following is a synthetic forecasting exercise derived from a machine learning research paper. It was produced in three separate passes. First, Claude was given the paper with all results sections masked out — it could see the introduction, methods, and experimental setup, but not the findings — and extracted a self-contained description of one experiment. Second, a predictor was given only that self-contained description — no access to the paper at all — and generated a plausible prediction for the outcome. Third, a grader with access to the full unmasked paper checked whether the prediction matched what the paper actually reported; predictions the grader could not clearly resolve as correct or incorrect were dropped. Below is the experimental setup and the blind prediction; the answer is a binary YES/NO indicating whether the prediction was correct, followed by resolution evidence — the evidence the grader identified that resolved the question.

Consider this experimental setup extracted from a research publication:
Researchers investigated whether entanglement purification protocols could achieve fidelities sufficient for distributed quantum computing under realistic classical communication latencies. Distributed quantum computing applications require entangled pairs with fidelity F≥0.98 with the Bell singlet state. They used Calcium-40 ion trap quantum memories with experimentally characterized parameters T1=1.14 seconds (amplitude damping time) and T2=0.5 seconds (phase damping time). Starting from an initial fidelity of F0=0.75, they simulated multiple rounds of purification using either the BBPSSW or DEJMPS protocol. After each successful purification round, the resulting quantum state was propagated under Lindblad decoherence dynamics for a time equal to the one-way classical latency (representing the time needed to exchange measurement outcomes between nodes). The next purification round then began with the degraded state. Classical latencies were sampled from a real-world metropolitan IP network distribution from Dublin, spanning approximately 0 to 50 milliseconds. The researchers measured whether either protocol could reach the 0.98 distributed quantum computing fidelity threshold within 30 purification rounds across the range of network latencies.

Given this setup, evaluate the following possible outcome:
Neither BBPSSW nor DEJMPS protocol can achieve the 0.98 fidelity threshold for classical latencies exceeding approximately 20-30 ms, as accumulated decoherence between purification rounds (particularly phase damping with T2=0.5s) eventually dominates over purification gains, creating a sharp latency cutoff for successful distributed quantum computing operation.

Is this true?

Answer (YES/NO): NO